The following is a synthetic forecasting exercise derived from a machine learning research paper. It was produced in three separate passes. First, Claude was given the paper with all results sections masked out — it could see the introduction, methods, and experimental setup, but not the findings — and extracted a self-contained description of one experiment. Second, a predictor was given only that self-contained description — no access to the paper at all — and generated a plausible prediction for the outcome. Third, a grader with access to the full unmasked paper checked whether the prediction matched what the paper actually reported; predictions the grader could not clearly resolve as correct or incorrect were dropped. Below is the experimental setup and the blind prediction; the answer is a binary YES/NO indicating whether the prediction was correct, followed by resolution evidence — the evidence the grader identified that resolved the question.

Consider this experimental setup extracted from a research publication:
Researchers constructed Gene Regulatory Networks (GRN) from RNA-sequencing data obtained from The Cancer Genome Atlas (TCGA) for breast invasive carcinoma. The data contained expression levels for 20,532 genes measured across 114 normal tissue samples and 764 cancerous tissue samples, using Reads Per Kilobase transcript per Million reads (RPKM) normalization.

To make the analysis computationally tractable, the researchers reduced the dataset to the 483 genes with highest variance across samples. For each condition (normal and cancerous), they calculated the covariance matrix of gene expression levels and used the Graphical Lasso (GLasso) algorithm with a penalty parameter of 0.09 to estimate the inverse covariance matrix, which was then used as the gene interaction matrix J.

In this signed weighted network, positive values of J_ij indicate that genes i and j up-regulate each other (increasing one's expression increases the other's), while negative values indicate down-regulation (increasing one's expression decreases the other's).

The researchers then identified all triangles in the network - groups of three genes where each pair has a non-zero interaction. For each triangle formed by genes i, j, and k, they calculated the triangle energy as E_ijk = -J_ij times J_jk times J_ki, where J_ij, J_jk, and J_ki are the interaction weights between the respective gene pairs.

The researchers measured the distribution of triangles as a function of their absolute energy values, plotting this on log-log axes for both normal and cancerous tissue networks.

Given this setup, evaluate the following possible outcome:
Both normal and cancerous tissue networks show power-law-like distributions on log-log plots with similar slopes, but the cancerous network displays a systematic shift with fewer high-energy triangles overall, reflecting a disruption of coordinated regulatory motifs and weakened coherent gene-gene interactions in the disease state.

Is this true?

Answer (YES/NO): NO